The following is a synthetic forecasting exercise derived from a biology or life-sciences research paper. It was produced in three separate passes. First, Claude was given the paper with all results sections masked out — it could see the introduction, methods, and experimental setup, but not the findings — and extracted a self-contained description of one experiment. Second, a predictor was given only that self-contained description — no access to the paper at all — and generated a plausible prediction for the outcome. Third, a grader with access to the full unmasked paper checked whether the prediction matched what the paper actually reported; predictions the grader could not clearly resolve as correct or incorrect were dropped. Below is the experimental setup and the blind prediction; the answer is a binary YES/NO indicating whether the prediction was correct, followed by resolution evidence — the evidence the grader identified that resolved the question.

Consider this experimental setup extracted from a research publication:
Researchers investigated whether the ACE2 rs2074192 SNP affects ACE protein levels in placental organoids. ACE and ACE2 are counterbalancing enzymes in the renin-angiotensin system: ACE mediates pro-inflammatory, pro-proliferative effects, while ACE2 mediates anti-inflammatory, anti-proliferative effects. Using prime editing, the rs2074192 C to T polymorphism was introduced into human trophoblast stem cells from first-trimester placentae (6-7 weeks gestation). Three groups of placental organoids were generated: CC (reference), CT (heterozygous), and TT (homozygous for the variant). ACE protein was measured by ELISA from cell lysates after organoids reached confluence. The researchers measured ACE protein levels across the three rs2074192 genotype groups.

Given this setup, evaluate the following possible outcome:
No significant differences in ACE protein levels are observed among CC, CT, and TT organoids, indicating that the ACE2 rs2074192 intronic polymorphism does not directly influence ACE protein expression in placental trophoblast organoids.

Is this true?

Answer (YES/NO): YES